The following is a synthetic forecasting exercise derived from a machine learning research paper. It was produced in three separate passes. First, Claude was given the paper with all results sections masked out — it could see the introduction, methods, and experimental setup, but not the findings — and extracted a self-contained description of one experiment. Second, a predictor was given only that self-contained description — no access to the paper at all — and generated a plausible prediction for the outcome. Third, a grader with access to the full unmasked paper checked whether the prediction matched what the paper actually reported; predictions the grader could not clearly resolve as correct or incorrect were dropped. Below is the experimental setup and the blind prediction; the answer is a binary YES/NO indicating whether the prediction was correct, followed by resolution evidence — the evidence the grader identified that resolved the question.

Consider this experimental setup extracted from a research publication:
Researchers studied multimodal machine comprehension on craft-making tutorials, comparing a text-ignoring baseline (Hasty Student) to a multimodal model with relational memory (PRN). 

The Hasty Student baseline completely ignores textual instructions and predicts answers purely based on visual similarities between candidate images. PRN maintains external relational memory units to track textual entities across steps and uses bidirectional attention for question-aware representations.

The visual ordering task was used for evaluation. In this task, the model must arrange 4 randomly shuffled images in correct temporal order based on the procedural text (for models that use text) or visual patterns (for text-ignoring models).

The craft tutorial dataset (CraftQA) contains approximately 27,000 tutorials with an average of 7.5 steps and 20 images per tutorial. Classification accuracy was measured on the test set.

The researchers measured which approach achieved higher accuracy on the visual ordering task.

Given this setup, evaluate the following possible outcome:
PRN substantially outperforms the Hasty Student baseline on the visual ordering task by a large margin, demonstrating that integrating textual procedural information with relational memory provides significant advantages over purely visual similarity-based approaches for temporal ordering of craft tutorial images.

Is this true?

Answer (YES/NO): NO